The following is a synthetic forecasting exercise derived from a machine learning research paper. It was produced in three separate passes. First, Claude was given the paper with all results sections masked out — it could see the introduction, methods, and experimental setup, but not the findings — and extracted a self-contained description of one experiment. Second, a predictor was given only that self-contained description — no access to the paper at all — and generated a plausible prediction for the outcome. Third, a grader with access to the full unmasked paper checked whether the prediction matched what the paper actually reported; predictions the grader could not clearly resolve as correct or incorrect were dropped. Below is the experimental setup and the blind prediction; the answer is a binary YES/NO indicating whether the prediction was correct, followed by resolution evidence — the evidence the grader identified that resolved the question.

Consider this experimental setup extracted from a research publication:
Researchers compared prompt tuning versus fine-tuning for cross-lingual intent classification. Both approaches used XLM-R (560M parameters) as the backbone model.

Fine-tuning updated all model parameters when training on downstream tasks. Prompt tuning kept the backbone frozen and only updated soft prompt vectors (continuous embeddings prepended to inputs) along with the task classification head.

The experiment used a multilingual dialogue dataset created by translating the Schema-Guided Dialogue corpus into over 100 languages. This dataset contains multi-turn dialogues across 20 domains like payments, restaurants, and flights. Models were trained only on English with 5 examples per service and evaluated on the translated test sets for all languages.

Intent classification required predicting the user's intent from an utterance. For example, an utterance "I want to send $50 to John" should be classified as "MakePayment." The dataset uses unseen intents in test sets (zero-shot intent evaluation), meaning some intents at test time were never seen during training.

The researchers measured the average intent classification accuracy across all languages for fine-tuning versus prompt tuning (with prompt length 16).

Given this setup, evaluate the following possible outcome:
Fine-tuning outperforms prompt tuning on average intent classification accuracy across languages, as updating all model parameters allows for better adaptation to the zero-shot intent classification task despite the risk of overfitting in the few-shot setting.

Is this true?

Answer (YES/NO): NO